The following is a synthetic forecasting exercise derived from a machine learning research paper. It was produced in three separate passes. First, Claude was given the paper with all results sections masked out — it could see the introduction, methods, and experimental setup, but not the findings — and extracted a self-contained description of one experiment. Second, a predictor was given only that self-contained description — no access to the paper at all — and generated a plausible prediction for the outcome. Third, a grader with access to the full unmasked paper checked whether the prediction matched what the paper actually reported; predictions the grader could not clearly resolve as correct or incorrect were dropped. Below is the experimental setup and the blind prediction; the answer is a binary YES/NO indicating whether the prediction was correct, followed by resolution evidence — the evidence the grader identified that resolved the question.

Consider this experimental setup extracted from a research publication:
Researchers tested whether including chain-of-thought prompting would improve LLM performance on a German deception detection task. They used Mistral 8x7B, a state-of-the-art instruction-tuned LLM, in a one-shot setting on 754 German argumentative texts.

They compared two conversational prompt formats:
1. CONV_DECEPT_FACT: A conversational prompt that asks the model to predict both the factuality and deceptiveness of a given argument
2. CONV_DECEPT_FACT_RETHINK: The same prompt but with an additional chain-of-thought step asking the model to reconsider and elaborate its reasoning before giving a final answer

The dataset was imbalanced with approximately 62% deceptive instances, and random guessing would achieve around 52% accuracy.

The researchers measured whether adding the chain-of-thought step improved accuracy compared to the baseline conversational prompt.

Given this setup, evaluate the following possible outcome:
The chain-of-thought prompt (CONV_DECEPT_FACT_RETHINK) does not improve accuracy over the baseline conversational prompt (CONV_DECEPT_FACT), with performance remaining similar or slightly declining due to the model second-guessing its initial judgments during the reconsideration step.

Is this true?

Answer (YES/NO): NO